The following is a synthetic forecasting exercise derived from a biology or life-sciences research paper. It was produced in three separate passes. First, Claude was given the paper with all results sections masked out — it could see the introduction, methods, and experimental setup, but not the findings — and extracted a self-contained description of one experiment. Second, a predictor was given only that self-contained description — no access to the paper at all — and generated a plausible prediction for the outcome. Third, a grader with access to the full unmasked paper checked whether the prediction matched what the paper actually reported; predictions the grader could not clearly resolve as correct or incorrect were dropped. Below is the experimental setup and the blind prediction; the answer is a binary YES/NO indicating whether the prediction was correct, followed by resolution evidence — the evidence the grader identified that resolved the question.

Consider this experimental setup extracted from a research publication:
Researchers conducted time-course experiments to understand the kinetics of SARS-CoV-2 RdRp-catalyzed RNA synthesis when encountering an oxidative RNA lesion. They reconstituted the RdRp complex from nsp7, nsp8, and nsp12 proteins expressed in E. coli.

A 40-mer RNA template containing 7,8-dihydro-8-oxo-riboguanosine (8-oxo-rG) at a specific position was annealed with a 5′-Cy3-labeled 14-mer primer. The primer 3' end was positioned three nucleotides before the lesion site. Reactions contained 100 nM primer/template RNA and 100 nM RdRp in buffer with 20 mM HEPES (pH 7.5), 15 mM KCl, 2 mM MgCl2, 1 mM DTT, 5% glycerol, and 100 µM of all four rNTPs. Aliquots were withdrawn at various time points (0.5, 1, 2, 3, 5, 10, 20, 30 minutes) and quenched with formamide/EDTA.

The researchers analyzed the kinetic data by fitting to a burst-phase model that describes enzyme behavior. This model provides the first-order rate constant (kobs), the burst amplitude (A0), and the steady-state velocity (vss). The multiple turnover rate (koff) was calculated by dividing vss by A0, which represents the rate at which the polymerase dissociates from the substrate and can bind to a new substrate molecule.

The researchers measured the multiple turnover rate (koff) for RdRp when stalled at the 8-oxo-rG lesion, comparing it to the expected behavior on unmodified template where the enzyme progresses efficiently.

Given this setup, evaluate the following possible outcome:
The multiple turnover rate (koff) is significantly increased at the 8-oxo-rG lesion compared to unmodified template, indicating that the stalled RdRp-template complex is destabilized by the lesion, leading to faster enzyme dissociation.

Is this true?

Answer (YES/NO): NO